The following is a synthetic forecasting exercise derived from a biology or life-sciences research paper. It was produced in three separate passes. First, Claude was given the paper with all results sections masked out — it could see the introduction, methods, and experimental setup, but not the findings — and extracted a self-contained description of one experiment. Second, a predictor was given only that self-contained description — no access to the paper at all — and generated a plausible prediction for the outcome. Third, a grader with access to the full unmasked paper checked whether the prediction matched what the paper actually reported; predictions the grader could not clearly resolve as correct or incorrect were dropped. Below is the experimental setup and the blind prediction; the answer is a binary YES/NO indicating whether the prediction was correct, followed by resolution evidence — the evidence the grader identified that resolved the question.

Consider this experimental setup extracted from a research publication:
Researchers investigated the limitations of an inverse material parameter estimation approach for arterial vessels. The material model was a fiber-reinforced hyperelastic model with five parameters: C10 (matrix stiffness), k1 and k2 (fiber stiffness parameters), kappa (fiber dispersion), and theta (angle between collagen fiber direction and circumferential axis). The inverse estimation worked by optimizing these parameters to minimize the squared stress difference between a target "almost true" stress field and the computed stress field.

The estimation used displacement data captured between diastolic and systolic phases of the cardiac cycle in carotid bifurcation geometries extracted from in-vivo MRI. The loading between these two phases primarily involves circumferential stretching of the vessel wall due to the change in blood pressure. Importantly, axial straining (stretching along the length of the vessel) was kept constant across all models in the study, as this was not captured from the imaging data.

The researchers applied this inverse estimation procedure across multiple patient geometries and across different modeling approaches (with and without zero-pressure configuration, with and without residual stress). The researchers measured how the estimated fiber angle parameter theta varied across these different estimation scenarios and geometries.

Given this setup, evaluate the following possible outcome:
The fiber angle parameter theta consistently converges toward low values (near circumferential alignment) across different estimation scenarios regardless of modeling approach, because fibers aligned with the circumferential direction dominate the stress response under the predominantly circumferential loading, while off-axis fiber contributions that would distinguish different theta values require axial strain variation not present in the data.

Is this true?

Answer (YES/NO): NO